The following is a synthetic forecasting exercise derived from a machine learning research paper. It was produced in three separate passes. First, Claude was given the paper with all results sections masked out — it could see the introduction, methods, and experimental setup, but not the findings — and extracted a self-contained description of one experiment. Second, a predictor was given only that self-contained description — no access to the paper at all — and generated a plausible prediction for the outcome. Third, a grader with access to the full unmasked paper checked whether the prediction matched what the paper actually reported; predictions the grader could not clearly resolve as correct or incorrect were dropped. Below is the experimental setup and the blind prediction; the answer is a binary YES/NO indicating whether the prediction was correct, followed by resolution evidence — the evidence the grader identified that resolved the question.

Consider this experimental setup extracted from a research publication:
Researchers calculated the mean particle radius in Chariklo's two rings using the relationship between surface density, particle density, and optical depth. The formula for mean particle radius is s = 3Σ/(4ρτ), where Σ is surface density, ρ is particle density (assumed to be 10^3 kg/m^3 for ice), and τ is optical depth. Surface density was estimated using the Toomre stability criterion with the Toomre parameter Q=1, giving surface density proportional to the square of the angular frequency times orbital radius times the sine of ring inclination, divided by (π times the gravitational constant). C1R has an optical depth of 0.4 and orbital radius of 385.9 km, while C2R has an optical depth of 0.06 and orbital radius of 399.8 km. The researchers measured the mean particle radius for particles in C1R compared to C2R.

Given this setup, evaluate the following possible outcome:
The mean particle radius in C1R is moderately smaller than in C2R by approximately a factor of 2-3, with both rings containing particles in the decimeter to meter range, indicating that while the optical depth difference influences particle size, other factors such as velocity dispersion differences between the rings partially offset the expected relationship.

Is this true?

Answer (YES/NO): NO